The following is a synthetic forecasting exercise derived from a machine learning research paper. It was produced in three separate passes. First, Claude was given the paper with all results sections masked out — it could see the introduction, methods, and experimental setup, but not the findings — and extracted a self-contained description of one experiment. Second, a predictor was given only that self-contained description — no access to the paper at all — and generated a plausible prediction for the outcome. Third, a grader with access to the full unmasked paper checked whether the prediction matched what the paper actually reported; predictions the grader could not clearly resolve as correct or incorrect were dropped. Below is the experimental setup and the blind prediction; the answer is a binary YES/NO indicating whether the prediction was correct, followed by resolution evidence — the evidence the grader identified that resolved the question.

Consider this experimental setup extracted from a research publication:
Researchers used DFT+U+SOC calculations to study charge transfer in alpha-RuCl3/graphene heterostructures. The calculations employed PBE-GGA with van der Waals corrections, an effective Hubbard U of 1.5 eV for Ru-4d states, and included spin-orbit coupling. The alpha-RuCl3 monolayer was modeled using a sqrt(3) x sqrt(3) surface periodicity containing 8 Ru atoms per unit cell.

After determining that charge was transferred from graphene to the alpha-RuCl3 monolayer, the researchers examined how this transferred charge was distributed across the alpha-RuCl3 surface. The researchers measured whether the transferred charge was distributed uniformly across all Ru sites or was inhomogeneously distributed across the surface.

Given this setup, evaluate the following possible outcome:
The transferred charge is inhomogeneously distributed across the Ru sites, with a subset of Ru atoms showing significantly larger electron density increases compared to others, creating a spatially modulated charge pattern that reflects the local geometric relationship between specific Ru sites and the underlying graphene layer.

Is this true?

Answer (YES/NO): YES